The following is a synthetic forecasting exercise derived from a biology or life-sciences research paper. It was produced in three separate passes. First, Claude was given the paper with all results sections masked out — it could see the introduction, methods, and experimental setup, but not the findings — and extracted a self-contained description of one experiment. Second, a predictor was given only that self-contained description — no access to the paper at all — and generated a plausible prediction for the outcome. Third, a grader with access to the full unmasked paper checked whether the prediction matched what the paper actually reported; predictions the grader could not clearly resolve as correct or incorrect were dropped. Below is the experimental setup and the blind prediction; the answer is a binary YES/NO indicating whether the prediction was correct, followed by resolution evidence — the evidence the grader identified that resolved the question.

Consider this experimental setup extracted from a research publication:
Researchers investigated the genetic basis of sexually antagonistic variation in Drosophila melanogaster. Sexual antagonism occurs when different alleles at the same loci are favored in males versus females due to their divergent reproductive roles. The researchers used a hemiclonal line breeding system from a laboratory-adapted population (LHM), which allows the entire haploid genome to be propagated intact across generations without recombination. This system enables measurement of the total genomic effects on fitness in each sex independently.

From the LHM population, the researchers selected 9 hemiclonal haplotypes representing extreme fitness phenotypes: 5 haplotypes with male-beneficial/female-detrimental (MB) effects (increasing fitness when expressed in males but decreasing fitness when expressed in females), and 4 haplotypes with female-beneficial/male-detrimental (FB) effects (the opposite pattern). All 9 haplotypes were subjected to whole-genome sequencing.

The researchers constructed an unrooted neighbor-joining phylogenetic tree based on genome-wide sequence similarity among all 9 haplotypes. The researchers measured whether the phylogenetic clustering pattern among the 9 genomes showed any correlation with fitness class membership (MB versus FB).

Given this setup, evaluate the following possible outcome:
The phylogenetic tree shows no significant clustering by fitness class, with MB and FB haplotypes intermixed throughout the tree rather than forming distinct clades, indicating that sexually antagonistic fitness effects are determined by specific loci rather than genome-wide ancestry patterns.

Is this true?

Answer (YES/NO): NO